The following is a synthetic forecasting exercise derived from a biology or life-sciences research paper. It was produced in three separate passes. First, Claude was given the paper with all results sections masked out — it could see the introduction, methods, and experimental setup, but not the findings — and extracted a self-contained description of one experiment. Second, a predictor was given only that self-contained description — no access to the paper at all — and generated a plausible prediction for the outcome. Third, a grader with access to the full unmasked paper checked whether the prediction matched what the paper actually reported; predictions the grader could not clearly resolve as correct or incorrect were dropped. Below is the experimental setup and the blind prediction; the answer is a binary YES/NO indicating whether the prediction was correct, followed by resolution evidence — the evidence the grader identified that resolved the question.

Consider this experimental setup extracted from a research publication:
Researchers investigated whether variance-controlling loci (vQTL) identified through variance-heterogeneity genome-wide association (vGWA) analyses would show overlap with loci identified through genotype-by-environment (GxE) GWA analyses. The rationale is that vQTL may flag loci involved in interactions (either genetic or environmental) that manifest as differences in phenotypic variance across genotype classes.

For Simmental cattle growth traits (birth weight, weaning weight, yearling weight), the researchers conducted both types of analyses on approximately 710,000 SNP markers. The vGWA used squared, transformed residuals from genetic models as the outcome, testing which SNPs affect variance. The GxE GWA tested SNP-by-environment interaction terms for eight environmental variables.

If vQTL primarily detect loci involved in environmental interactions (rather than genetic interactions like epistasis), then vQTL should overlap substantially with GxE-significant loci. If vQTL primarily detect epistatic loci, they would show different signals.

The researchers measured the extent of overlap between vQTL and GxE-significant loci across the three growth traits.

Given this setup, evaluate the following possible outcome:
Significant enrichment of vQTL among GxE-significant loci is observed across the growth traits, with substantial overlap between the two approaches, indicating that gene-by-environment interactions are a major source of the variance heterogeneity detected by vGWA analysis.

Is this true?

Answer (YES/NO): NO